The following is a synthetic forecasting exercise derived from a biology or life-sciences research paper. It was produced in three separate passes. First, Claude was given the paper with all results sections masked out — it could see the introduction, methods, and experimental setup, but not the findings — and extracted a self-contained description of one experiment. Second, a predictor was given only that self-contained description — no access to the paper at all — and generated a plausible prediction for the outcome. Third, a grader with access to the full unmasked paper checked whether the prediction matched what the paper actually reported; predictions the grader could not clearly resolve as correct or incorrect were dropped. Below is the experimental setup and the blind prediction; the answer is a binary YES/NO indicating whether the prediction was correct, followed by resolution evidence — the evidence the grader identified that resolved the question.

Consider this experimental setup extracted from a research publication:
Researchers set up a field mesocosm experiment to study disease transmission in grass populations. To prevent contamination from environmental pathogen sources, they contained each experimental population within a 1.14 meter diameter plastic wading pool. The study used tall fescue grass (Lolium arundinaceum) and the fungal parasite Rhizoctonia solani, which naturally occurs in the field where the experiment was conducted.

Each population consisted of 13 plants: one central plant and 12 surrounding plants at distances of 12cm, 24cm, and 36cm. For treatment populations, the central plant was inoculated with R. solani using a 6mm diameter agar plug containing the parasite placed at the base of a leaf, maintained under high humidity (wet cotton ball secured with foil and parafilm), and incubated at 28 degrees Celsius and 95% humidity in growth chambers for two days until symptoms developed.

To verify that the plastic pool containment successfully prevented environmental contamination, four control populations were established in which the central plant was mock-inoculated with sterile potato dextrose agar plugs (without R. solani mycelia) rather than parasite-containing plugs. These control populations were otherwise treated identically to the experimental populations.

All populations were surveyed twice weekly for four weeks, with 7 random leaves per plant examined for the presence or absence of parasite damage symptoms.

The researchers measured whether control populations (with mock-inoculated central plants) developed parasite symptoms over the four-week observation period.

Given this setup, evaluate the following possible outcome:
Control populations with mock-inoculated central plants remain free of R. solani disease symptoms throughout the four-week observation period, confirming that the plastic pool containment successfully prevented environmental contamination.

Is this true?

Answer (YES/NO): YES